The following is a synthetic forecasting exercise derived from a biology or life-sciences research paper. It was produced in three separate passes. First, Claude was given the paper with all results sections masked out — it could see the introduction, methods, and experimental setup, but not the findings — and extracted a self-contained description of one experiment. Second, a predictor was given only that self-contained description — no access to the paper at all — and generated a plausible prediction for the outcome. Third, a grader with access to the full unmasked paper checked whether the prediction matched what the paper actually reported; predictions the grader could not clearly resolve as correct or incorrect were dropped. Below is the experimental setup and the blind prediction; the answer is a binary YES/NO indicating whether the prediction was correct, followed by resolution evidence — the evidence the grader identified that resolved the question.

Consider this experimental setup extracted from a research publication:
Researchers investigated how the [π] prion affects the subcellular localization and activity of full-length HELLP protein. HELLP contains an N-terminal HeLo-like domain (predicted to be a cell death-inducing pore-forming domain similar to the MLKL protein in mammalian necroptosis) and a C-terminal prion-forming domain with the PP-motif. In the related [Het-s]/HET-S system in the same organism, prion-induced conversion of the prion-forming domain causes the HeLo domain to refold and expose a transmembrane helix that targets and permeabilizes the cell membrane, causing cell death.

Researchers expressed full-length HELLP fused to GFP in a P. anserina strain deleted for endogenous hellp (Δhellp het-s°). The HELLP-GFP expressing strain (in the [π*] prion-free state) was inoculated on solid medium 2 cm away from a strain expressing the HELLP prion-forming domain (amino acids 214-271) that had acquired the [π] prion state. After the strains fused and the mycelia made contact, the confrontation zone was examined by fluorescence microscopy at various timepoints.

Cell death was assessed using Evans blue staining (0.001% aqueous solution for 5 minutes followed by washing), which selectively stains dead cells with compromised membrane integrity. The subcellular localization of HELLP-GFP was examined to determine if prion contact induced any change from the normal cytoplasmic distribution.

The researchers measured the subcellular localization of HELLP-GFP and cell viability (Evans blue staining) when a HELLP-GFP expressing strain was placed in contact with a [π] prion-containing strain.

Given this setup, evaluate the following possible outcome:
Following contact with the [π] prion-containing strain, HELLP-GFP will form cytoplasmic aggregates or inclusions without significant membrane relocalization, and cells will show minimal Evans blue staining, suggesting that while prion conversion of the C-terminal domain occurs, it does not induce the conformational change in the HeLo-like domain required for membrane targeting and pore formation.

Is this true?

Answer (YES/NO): NO